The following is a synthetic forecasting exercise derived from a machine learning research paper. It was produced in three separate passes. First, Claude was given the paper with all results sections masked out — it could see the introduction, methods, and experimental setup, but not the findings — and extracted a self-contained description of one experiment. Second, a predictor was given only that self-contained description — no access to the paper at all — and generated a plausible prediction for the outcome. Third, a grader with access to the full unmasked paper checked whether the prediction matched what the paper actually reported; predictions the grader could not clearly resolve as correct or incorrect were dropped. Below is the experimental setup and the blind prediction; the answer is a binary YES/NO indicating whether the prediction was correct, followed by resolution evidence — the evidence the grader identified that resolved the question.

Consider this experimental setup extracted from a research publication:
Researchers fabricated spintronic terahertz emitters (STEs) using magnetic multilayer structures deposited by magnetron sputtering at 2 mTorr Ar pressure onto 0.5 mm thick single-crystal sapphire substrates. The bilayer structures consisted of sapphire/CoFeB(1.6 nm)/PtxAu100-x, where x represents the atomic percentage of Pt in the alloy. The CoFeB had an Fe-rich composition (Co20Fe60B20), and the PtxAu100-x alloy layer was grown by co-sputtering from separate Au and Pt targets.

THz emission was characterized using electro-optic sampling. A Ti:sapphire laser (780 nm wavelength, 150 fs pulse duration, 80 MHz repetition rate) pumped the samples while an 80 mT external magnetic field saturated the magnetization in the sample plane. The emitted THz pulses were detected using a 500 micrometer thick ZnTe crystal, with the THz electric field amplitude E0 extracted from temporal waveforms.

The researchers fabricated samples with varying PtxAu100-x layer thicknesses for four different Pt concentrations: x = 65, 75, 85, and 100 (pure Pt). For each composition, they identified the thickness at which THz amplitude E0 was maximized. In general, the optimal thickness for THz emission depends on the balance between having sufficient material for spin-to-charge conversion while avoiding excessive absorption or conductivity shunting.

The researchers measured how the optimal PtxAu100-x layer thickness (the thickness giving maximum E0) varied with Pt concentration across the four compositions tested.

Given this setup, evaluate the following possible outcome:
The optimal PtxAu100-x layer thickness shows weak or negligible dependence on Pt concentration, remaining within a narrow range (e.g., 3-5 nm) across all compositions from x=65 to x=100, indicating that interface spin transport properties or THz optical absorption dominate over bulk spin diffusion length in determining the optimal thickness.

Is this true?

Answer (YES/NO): NO